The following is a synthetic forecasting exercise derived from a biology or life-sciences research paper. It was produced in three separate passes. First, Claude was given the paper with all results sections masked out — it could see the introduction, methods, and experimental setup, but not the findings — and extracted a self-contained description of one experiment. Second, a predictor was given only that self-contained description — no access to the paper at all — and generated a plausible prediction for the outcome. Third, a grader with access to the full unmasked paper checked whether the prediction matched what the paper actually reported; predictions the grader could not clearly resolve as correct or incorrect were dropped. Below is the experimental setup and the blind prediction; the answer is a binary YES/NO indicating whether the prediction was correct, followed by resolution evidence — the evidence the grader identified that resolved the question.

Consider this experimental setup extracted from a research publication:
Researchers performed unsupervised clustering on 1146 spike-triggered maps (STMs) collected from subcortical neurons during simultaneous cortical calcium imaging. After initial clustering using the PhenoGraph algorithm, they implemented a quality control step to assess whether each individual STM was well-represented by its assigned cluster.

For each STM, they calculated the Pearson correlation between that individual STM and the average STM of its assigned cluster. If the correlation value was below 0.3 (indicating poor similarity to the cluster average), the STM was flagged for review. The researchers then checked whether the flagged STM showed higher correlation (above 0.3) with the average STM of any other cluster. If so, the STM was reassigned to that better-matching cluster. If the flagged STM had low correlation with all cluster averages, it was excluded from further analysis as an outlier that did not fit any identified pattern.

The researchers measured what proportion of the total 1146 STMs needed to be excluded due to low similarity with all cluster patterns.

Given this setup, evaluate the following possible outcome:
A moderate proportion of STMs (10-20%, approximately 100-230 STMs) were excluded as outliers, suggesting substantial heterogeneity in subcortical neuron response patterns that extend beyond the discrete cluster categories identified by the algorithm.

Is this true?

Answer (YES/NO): NO